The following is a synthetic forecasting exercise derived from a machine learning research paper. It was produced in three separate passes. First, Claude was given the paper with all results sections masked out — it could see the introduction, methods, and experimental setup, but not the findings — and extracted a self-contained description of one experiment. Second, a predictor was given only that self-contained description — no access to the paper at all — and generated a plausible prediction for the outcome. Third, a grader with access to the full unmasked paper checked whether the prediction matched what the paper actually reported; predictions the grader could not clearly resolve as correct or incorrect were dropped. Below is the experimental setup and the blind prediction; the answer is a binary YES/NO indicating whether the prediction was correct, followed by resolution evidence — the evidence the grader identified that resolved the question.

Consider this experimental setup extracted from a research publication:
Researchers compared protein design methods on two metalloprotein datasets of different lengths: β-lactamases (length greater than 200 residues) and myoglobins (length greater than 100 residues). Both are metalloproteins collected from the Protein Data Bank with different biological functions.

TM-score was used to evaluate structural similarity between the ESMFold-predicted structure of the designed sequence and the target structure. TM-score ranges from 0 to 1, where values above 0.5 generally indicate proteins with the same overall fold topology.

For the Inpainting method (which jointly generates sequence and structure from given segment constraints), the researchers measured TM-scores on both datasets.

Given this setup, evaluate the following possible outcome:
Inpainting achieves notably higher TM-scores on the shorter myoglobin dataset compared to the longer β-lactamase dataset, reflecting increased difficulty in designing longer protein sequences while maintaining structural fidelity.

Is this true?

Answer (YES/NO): YES